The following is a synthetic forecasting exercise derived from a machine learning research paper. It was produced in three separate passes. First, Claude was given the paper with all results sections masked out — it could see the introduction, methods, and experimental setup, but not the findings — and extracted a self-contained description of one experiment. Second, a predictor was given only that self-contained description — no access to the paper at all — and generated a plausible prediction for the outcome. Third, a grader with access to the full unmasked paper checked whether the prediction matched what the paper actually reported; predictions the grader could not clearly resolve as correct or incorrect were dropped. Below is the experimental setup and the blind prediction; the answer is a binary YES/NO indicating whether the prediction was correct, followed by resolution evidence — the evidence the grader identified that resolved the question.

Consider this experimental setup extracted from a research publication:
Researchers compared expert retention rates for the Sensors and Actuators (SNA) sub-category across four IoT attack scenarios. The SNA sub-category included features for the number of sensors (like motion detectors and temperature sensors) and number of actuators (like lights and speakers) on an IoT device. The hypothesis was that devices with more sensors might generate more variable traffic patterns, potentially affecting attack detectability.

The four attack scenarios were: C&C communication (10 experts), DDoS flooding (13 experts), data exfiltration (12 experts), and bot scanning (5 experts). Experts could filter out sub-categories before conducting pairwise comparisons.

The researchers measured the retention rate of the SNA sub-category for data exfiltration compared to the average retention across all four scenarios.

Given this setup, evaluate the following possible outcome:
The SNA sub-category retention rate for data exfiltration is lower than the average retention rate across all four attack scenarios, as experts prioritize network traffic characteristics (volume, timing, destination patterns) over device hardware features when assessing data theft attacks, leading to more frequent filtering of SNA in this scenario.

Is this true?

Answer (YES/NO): NO